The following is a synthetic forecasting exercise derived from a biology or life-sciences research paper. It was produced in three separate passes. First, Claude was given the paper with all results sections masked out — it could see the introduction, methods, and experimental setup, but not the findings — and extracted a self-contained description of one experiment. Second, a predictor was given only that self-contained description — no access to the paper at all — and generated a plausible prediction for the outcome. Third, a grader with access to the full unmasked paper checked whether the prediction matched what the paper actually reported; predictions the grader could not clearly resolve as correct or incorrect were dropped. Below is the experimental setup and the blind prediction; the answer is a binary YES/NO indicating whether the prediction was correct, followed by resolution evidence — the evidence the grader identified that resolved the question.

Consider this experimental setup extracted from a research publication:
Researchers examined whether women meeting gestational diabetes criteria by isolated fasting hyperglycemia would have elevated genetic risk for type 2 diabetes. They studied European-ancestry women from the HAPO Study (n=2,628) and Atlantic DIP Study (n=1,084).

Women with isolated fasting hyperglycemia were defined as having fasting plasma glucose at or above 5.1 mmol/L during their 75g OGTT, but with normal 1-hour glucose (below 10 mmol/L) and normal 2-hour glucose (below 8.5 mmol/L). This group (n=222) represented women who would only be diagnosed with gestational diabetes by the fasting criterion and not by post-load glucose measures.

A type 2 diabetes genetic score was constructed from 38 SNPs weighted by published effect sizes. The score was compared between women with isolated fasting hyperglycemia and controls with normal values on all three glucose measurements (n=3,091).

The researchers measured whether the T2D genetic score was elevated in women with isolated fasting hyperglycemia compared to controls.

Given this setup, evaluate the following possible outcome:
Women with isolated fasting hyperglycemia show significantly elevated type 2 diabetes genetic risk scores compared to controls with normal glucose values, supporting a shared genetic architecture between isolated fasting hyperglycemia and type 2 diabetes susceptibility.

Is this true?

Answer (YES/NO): NO